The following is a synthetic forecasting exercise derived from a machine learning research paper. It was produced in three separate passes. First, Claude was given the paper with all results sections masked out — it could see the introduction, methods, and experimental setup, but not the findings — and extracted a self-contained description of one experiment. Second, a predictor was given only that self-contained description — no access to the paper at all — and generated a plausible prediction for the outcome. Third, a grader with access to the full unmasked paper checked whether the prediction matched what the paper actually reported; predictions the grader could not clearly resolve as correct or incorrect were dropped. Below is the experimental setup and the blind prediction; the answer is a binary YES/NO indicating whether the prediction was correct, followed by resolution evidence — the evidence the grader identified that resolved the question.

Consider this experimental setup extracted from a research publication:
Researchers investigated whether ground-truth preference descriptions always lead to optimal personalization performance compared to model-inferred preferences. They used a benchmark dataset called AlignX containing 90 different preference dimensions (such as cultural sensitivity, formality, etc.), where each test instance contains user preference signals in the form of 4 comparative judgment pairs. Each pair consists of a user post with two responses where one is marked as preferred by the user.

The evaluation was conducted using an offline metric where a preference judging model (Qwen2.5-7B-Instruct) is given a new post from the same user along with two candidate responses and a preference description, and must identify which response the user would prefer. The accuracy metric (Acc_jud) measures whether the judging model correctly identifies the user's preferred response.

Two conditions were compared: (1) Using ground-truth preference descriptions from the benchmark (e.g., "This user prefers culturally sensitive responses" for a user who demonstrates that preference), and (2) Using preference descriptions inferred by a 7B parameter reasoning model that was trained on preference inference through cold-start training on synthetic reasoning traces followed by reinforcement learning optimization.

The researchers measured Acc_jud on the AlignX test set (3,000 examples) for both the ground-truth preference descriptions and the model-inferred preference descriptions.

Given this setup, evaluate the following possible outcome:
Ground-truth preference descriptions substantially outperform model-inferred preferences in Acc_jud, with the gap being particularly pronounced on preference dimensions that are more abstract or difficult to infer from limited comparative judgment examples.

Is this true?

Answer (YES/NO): NO